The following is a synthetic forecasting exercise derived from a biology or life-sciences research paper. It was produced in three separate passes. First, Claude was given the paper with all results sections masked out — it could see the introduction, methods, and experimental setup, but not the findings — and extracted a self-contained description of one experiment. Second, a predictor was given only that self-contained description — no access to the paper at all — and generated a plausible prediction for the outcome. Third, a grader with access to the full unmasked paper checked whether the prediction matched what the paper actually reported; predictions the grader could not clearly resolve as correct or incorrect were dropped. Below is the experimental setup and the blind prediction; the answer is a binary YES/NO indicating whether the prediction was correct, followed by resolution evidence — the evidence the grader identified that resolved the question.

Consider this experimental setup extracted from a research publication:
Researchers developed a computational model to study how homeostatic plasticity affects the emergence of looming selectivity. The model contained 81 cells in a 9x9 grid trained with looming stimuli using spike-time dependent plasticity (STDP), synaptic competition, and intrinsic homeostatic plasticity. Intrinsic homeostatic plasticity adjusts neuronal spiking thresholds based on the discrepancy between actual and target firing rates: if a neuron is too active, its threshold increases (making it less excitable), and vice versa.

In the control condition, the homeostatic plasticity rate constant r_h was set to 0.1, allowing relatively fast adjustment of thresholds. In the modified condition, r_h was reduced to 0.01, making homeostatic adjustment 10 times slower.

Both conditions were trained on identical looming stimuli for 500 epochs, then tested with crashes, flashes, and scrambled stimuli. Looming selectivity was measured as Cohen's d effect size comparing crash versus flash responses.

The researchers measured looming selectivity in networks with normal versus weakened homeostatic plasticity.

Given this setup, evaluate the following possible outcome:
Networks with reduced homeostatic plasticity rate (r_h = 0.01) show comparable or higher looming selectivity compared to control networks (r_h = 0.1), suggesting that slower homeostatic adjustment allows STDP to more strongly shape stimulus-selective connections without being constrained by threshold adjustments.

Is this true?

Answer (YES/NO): NO